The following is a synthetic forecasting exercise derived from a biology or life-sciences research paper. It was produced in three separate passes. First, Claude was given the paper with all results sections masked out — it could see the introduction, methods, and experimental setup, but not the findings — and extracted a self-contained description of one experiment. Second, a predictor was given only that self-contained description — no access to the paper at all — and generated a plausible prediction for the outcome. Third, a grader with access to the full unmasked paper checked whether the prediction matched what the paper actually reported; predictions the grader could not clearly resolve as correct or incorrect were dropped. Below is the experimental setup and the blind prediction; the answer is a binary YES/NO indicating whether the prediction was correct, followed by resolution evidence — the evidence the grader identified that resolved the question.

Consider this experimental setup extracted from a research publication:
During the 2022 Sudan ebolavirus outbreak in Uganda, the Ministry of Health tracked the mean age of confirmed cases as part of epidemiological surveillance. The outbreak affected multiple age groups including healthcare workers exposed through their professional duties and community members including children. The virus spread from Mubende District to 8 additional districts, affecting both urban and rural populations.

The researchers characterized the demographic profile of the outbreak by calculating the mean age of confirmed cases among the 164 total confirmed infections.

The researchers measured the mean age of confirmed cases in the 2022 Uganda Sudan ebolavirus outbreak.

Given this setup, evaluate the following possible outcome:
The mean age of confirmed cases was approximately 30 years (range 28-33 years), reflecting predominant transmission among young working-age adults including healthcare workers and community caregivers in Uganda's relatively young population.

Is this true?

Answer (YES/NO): NO